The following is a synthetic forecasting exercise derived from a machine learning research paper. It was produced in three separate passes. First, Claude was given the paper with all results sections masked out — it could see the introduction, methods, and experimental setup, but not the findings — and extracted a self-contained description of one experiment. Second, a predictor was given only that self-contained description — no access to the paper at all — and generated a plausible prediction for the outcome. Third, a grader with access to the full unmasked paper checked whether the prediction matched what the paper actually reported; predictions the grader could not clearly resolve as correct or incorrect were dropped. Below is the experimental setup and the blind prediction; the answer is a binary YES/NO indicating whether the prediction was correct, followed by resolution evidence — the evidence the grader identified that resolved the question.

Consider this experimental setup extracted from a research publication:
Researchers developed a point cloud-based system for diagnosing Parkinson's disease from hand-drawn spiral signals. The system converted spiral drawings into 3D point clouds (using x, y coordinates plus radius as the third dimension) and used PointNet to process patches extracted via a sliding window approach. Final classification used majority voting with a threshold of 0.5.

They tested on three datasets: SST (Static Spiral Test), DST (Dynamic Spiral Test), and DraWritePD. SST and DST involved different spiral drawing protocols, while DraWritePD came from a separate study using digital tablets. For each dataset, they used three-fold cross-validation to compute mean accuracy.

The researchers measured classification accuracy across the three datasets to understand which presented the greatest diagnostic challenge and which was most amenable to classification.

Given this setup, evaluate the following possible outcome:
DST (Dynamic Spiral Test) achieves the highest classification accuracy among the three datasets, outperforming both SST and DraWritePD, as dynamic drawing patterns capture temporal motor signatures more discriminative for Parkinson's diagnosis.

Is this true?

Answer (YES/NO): NO